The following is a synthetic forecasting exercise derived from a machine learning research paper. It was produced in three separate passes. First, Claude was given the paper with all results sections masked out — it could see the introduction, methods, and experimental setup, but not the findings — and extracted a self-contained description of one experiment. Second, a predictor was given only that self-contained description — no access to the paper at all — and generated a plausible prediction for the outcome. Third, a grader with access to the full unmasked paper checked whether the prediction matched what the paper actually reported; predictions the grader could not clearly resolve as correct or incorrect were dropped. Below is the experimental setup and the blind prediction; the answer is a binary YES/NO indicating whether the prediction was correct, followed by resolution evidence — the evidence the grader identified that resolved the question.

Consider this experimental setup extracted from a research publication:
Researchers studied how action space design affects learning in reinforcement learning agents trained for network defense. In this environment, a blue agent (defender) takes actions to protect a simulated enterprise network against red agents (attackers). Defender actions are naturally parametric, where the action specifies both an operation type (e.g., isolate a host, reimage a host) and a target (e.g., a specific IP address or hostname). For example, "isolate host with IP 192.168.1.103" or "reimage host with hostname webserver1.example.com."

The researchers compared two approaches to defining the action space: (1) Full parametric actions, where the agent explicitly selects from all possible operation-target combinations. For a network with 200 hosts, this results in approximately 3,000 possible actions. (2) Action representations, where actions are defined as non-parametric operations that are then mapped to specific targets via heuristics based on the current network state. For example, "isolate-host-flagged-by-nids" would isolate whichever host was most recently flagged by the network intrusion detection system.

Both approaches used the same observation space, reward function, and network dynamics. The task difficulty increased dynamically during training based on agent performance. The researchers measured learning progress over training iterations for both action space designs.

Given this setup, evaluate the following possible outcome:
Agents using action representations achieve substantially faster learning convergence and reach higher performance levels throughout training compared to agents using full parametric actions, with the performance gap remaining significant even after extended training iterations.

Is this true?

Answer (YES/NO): YES